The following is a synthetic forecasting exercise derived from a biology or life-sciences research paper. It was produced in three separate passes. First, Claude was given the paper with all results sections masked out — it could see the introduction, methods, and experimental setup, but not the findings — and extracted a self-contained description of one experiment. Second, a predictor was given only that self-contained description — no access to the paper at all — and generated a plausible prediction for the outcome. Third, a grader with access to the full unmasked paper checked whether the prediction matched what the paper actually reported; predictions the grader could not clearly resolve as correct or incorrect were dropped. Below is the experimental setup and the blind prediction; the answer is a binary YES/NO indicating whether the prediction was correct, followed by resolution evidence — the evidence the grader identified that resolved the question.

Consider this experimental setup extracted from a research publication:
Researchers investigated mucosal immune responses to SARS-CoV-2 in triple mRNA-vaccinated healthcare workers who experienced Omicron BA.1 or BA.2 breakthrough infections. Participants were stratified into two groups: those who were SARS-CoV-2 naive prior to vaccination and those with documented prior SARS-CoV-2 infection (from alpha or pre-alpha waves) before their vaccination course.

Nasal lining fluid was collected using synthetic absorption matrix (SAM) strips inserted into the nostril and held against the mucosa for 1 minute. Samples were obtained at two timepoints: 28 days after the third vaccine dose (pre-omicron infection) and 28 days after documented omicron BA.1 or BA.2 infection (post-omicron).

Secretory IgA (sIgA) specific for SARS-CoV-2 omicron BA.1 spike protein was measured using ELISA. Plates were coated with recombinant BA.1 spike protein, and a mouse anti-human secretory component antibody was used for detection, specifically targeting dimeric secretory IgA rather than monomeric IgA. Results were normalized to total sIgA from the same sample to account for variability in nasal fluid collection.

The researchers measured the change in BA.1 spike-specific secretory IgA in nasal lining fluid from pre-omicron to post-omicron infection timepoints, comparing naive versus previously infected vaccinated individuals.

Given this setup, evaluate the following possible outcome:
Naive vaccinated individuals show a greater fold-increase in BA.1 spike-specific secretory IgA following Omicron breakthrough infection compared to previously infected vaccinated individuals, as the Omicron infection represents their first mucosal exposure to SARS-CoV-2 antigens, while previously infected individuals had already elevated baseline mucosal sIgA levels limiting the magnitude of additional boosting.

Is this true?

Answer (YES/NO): NO